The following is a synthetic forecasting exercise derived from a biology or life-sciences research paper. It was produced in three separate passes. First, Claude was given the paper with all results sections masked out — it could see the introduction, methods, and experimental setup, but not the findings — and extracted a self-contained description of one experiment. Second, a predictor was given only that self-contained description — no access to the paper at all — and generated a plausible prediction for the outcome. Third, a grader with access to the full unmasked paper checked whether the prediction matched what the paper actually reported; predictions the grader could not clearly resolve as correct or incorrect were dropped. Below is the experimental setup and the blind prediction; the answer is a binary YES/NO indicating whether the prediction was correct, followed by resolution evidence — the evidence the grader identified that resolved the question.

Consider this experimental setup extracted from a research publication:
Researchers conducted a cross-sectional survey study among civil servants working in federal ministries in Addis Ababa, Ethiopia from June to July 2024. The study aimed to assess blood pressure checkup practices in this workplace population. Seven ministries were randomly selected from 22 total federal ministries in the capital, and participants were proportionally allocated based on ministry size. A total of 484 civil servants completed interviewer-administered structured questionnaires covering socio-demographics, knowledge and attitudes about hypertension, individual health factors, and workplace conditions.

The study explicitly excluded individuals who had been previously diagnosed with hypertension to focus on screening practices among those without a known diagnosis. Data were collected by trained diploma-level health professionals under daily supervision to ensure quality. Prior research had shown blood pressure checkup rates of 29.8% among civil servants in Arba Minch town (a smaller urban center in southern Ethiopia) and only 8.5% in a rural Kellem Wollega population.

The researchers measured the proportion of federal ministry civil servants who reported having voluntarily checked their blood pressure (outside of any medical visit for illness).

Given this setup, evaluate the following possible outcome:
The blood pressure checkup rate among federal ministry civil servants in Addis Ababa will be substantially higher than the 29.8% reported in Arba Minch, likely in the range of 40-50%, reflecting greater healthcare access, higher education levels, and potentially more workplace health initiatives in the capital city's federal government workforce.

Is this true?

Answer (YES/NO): YES